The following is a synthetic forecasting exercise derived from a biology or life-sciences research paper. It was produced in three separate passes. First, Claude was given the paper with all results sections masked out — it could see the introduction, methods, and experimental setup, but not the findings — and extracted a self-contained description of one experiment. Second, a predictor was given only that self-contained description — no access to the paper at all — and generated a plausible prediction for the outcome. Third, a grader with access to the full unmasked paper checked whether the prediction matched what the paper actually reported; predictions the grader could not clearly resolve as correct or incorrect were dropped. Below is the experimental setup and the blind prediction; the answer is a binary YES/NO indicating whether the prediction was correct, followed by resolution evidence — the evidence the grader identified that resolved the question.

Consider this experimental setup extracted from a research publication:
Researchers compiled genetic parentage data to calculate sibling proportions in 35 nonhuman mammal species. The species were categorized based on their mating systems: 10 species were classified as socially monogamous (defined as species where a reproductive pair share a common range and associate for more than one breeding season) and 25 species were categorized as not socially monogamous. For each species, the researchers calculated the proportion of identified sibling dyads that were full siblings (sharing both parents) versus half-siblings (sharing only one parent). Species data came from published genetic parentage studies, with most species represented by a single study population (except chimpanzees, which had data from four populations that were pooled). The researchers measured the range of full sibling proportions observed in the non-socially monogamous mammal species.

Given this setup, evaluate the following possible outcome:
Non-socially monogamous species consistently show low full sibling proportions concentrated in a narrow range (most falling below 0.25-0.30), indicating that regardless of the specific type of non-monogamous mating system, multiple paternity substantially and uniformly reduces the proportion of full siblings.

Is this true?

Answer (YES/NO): YES